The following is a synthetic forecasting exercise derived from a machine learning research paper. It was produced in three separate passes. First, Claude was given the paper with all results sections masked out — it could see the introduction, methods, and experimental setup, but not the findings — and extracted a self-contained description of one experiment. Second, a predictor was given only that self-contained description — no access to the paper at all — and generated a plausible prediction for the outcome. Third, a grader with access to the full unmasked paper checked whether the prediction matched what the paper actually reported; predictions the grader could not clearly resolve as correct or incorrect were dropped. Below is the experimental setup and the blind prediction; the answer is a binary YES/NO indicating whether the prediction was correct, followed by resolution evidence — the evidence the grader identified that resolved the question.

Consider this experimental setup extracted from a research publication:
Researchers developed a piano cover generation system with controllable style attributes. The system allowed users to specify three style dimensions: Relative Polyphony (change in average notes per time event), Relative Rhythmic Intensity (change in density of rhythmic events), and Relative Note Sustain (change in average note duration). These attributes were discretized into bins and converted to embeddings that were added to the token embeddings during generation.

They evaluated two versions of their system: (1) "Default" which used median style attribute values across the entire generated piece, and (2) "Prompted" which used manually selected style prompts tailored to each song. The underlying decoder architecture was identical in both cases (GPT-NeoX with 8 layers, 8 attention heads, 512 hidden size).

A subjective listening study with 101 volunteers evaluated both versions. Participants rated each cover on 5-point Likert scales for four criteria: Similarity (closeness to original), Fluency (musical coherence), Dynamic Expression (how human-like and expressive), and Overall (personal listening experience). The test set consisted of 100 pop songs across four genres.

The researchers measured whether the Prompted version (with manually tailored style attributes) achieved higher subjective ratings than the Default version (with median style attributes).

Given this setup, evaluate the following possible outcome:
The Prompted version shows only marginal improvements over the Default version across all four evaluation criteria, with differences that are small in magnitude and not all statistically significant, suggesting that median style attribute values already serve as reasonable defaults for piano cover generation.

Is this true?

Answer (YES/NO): NO